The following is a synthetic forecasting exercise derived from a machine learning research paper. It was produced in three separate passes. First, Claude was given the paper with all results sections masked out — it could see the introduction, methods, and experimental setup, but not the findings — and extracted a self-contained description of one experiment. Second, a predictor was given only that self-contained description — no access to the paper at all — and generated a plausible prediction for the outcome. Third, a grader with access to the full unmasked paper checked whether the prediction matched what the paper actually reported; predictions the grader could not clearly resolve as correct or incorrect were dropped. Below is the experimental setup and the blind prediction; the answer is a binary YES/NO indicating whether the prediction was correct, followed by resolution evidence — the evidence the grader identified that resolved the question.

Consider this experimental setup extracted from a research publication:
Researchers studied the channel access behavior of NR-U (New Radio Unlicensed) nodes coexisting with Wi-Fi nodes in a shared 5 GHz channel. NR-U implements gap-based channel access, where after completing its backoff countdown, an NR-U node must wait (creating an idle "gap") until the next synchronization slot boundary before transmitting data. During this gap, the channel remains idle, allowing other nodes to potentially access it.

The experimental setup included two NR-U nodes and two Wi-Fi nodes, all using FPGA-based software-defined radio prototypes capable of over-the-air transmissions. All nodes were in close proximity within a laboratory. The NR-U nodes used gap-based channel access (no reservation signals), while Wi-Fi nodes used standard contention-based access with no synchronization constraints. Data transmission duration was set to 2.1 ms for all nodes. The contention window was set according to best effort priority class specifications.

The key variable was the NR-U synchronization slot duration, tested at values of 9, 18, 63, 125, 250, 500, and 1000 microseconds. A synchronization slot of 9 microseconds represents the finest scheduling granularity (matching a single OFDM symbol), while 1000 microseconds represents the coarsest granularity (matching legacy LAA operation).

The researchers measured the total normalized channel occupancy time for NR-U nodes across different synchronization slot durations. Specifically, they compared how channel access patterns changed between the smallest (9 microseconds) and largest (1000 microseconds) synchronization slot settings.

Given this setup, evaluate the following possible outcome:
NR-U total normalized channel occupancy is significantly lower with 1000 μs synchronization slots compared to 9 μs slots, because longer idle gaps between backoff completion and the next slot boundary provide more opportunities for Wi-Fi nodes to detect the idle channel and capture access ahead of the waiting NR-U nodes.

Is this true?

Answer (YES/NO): YES